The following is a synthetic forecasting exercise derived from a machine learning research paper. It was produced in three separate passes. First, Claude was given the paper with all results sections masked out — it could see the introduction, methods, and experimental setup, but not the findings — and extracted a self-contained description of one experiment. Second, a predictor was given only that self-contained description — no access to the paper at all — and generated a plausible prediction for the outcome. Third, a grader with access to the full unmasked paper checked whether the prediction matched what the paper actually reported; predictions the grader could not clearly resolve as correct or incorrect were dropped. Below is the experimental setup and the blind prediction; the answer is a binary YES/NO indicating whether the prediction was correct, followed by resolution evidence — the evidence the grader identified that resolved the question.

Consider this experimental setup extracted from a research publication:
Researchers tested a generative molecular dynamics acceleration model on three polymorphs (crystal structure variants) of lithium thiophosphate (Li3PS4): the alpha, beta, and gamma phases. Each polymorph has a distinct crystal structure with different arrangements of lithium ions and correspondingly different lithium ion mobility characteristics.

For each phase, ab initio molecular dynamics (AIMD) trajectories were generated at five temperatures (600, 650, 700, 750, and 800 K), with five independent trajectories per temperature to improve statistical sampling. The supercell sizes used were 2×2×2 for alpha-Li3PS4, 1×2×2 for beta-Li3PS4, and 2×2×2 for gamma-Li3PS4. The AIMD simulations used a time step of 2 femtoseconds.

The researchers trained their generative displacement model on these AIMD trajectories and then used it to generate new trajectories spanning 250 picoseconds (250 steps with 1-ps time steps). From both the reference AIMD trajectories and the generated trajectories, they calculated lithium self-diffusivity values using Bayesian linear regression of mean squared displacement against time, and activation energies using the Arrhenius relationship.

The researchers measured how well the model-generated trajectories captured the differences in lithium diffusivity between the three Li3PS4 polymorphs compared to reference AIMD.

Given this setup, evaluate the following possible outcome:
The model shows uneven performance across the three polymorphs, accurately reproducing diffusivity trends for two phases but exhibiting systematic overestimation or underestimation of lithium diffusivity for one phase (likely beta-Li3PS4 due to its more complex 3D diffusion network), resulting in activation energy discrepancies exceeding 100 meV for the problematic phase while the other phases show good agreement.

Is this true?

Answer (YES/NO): NO